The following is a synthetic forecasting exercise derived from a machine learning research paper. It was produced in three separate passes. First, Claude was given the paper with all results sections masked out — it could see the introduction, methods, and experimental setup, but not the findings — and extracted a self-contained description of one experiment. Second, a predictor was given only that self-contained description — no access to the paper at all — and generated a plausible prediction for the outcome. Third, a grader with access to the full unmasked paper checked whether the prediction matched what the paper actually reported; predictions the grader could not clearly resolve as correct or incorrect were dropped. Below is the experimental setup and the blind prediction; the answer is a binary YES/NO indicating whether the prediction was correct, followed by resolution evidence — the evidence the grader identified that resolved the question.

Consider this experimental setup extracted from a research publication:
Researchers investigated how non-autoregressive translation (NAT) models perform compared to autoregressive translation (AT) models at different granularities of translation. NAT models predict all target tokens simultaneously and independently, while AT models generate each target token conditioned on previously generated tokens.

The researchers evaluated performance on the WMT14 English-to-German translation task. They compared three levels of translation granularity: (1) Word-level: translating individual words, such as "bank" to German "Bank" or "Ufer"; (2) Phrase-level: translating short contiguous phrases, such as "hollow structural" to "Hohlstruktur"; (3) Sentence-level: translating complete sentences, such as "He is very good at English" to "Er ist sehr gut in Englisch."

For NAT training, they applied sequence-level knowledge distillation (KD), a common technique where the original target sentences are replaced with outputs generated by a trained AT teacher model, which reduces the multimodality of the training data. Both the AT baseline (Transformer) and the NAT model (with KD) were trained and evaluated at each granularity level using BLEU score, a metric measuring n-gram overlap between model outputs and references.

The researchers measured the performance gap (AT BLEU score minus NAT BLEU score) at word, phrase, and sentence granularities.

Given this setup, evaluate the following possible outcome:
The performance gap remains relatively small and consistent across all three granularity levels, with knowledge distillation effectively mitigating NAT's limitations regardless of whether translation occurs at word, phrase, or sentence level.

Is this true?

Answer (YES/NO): NO